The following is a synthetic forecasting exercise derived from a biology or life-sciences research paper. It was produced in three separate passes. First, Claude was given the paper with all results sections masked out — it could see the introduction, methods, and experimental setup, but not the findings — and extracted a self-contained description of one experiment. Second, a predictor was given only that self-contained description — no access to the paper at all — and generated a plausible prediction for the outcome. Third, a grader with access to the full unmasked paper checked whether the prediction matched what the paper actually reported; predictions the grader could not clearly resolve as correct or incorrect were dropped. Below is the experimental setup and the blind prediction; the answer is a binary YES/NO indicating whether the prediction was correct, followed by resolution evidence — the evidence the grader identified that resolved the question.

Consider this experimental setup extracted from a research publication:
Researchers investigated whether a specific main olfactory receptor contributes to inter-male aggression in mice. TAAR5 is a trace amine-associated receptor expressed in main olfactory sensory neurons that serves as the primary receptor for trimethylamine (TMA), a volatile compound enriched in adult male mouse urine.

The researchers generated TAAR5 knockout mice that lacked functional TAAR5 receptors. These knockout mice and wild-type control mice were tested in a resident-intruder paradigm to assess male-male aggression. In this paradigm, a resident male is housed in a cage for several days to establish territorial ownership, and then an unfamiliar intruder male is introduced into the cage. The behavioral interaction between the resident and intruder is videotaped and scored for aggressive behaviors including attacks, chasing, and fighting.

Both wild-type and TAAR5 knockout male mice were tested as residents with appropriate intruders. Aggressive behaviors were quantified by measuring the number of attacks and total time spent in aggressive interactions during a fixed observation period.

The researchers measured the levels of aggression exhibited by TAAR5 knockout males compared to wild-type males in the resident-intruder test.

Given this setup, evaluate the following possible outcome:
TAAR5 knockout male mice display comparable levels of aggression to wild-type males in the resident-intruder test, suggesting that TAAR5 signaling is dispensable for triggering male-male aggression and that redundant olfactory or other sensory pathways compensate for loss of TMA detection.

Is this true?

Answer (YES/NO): NO